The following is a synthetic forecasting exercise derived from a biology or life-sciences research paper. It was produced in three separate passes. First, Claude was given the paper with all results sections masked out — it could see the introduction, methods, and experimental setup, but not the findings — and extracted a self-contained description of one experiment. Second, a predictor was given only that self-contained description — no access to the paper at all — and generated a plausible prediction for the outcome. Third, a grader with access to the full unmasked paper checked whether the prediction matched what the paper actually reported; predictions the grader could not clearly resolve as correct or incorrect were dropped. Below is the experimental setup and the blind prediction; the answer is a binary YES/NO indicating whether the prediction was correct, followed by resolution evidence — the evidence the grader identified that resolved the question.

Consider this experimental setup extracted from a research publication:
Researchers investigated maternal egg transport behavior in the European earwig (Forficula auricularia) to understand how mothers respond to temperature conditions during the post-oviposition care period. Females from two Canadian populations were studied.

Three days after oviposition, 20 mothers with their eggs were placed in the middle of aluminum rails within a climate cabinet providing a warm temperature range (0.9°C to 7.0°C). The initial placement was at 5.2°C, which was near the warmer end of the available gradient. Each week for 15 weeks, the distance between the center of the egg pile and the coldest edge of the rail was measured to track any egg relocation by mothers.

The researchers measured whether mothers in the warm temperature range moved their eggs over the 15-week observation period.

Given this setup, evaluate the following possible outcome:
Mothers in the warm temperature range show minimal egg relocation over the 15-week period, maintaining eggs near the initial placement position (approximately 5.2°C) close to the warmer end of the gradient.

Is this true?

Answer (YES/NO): NO